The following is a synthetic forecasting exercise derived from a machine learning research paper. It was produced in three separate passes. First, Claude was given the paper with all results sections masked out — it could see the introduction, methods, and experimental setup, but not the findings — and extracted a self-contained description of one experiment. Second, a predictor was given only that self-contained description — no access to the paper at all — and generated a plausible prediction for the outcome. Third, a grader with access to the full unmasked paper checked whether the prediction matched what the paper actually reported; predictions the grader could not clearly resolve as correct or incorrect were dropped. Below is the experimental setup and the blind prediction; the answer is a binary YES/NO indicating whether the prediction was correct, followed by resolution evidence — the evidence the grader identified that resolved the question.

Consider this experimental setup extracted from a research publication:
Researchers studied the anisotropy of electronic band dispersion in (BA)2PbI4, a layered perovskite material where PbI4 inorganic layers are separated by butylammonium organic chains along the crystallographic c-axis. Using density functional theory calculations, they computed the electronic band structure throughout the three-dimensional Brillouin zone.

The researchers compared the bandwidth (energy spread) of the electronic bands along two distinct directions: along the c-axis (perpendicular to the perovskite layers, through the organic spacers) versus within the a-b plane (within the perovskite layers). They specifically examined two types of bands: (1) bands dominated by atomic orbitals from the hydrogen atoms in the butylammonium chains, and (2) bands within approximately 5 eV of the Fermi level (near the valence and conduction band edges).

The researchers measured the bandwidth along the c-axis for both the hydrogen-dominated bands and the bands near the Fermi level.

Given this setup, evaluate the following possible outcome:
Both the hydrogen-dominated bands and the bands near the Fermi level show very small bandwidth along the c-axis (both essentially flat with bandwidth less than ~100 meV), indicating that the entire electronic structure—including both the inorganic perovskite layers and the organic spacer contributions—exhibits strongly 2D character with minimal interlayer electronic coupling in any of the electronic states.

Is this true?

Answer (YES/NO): NO